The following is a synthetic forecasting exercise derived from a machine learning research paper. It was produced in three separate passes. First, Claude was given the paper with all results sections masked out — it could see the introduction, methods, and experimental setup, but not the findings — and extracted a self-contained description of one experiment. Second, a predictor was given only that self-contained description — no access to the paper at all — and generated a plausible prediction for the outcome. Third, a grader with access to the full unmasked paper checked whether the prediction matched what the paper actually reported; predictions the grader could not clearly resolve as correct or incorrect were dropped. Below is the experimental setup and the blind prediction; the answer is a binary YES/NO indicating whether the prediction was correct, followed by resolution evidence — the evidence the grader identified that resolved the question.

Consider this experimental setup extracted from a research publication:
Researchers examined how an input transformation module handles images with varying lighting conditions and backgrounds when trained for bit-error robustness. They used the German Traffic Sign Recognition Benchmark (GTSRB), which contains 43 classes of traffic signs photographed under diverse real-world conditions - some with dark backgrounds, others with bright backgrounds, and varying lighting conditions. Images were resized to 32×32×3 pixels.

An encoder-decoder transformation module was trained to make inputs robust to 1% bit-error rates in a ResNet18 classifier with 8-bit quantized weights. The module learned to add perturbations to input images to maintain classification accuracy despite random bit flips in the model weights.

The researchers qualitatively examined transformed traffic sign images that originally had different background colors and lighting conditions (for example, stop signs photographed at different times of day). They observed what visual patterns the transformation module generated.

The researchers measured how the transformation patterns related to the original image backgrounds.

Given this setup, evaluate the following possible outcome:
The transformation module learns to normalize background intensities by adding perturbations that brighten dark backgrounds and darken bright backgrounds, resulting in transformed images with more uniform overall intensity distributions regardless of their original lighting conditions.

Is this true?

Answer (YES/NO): NO